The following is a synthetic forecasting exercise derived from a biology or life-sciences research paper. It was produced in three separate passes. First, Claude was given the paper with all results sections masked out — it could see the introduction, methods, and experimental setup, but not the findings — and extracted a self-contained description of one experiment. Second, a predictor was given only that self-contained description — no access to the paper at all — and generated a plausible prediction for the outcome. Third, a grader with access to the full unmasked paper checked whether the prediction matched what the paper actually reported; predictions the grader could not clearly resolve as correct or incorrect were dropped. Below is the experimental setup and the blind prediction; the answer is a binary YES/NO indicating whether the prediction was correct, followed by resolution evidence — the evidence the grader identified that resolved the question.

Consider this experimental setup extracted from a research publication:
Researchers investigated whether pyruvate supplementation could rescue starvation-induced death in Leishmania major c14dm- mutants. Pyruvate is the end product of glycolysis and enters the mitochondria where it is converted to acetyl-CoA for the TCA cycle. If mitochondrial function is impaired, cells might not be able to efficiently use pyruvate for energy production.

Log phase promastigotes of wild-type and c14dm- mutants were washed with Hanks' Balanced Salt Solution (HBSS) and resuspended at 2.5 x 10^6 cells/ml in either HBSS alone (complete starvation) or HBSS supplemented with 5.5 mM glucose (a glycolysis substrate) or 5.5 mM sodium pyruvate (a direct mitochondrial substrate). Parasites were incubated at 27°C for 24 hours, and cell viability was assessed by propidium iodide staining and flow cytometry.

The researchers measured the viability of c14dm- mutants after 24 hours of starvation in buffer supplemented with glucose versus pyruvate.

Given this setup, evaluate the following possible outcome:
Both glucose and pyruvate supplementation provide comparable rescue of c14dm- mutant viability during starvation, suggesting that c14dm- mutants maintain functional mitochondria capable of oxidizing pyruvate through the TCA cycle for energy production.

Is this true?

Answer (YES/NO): NO